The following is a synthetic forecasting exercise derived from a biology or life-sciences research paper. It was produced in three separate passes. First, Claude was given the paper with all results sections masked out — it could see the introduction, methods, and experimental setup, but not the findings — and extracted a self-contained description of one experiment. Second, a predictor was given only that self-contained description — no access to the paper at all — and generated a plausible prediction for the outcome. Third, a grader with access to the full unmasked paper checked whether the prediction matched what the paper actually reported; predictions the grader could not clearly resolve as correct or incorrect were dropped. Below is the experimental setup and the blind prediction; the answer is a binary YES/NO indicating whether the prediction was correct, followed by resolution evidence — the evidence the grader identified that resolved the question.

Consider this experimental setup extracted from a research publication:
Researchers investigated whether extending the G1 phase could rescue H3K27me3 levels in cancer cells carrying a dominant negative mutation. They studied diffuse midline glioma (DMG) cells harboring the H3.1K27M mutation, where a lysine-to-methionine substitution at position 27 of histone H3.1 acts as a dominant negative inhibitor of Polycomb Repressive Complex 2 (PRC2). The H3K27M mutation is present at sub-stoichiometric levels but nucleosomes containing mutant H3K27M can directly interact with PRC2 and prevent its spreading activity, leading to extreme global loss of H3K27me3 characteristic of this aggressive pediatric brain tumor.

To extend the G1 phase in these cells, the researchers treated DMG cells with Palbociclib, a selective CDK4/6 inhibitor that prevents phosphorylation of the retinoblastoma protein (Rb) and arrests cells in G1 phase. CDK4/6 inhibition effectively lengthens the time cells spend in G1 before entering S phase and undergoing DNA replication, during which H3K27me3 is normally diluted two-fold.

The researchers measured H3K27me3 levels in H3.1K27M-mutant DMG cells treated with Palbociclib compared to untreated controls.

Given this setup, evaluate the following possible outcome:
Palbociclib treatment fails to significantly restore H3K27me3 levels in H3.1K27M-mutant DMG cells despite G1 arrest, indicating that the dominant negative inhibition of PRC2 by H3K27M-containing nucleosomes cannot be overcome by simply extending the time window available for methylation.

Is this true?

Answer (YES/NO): NO